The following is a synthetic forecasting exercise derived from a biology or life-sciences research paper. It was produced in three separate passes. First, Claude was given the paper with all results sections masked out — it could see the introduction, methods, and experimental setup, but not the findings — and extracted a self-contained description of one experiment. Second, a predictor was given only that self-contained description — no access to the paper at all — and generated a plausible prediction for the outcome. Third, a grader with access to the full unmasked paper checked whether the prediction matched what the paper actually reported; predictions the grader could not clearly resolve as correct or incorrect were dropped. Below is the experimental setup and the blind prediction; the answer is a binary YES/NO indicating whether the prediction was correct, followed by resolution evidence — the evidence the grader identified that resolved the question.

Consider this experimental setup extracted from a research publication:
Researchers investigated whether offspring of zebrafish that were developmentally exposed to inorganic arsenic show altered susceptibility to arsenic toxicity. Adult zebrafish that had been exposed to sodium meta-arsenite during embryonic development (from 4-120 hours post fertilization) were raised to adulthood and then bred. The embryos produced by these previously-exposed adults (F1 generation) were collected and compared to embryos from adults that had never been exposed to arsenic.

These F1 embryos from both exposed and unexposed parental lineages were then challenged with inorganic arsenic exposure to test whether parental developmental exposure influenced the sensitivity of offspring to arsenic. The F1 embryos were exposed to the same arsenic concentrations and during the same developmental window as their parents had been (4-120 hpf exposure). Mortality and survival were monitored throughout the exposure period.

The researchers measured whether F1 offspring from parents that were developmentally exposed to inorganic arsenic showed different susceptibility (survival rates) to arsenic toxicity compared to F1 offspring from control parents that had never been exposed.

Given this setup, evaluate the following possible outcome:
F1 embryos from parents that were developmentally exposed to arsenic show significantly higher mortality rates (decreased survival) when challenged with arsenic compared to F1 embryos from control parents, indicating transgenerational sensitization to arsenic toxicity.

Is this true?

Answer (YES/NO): NO